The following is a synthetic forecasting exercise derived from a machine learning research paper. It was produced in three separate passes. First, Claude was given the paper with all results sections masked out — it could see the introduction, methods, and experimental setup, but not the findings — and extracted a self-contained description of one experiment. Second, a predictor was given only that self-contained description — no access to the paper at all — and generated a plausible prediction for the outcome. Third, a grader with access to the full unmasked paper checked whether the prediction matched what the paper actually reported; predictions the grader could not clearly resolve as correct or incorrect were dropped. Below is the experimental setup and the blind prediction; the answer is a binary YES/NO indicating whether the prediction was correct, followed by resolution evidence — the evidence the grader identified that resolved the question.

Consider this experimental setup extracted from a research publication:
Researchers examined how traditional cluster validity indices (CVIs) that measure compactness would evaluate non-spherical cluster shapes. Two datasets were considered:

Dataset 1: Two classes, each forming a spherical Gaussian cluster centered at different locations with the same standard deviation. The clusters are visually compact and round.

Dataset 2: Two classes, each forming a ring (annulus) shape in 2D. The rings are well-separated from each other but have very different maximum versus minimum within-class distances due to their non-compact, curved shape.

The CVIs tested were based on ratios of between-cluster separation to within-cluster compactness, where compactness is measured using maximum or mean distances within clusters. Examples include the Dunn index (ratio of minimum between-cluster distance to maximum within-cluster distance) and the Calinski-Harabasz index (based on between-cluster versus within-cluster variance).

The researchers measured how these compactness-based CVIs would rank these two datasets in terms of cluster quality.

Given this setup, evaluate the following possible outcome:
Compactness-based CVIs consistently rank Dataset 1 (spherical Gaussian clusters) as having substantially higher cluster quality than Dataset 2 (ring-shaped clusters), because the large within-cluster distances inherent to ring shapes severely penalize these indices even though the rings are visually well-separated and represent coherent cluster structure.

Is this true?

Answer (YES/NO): YES